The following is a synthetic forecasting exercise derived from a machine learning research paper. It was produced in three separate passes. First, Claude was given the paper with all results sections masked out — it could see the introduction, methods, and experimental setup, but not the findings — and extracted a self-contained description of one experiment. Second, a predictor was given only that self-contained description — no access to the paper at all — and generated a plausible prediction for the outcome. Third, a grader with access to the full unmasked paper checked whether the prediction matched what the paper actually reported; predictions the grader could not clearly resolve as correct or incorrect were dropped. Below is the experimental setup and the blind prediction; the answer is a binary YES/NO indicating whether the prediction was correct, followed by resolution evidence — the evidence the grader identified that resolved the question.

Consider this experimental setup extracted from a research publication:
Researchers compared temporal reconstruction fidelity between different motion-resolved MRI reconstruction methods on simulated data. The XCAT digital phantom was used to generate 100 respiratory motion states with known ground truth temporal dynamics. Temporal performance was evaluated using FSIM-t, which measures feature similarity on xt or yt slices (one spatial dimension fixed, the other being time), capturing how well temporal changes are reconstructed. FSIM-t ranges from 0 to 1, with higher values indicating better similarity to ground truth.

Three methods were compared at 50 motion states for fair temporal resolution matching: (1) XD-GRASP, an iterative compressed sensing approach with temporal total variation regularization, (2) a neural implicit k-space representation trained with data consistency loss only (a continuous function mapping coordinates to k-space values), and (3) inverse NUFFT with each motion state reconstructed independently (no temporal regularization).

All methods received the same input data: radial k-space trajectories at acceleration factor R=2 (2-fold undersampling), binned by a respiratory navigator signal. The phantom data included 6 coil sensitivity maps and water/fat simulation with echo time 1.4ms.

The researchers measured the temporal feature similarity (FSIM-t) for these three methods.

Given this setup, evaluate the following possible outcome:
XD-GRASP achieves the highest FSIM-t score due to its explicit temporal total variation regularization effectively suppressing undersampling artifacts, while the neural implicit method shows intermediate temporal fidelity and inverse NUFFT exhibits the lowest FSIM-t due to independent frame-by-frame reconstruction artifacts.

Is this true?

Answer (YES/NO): NO